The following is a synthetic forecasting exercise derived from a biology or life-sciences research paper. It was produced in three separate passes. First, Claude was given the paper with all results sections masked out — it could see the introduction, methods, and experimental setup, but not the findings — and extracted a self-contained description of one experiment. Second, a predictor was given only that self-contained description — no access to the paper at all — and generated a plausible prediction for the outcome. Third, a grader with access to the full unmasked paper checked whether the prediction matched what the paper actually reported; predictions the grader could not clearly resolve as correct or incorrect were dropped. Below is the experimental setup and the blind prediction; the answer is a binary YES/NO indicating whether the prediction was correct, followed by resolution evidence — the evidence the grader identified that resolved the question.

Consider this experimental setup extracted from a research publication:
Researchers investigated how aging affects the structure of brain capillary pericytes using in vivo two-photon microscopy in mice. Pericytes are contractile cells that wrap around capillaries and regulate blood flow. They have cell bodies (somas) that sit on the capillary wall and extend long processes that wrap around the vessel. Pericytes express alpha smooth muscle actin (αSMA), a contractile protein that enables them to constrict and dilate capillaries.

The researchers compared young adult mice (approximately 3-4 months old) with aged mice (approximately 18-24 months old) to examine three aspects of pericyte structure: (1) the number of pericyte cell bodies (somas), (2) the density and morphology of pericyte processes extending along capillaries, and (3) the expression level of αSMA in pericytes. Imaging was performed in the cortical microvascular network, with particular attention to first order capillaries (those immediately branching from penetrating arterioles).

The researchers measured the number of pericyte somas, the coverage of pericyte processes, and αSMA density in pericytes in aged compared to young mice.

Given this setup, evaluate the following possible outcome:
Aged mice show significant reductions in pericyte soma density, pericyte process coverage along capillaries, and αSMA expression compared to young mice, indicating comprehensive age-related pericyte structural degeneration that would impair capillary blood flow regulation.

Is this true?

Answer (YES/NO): NO